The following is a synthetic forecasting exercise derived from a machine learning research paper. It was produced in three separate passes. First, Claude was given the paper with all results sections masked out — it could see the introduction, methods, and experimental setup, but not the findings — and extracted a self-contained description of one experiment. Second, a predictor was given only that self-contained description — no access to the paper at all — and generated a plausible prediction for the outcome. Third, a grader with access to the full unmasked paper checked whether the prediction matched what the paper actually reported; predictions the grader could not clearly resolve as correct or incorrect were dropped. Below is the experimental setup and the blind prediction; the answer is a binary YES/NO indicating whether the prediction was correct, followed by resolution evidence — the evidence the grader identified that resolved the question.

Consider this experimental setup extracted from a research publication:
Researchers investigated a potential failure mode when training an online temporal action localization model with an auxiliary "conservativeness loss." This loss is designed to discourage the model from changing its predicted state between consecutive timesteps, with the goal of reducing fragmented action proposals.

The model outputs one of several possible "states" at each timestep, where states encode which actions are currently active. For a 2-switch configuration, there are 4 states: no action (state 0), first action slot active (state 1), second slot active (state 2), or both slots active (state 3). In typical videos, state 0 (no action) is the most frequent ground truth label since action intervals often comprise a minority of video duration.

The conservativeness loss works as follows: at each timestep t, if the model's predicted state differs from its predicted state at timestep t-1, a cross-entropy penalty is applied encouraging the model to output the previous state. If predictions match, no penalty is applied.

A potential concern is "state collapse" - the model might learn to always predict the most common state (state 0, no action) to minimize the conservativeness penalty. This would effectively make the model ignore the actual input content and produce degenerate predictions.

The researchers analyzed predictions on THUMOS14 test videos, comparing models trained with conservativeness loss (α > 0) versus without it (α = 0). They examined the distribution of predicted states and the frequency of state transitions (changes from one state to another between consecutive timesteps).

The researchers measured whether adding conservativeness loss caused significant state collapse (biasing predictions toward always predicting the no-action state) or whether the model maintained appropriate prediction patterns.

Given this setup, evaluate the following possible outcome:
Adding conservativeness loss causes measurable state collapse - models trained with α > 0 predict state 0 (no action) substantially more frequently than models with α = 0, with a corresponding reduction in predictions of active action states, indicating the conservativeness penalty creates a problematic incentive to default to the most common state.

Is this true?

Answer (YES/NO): NO